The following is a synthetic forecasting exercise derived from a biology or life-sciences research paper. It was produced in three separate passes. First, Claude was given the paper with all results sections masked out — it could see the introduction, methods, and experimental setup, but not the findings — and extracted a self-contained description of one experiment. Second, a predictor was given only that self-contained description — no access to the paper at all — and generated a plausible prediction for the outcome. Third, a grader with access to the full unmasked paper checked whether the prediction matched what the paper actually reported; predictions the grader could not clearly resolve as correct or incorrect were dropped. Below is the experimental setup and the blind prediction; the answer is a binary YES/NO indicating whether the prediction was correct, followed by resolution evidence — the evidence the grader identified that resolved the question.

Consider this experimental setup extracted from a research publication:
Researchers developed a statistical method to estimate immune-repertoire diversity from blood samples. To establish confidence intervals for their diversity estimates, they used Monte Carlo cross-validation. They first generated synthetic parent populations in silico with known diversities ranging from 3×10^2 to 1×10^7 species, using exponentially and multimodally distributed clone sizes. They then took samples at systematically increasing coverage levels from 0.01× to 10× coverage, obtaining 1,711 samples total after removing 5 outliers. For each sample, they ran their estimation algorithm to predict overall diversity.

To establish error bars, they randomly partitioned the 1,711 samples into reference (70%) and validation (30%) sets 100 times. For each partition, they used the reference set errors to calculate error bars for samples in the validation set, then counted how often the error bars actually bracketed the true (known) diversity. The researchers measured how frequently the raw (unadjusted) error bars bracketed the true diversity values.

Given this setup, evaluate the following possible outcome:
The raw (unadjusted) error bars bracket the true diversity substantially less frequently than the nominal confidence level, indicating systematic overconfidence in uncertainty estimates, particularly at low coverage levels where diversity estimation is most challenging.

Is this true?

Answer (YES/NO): NO